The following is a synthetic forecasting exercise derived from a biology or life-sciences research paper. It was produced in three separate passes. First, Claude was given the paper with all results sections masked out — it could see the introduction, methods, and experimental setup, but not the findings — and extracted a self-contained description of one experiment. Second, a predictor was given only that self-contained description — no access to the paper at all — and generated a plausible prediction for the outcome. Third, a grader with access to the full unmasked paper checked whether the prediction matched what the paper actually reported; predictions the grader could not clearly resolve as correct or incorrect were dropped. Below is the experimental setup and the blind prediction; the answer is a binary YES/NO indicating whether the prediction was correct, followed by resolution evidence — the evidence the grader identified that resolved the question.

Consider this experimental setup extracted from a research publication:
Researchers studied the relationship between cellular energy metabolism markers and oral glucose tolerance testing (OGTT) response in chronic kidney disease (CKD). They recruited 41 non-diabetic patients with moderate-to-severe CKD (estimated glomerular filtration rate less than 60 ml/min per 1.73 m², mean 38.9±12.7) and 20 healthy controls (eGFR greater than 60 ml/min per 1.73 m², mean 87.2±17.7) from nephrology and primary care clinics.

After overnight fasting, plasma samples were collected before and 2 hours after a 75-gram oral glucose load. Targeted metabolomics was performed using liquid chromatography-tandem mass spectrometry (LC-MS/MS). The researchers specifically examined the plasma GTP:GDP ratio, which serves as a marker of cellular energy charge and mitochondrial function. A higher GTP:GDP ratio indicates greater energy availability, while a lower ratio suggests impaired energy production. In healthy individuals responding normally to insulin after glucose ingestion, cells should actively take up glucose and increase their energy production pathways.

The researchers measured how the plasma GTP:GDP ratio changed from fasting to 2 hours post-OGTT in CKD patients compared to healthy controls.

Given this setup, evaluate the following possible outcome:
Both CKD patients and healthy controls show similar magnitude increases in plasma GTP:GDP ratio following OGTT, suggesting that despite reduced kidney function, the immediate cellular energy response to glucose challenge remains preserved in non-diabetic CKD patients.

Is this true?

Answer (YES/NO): NO